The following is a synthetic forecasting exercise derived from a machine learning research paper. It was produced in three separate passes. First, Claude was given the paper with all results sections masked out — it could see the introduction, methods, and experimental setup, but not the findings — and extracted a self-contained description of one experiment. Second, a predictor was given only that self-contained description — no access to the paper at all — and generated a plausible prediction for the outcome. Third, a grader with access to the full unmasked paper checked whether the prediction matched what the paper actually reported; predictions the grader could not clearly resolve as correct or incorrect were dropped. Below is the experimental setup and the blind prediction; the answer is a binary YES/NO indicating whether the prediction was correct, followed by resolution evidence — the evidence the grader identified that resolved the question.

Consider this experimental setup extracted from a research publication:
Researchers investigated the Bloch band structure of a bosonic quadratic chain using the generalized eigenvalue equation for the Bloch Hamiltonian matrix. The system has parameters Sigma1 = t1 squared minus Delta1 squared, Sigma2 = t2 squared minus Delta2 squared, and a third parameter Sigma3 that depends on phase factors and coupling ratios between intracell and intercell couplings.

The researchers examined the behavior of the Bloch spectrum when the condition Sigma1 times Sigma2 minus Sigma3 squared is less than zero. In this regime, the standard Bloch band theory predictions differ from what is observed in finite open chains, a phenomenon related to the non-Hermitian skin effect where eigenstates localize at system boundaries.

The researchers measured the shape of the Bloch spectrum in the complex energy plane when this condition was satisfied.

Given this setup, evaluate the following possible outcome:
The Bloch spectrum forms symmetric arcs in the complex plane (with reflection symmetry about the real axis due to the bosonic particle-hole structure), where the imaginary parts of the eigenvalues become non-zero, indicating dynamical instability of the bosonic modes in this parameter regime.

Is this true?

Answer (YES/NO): NO